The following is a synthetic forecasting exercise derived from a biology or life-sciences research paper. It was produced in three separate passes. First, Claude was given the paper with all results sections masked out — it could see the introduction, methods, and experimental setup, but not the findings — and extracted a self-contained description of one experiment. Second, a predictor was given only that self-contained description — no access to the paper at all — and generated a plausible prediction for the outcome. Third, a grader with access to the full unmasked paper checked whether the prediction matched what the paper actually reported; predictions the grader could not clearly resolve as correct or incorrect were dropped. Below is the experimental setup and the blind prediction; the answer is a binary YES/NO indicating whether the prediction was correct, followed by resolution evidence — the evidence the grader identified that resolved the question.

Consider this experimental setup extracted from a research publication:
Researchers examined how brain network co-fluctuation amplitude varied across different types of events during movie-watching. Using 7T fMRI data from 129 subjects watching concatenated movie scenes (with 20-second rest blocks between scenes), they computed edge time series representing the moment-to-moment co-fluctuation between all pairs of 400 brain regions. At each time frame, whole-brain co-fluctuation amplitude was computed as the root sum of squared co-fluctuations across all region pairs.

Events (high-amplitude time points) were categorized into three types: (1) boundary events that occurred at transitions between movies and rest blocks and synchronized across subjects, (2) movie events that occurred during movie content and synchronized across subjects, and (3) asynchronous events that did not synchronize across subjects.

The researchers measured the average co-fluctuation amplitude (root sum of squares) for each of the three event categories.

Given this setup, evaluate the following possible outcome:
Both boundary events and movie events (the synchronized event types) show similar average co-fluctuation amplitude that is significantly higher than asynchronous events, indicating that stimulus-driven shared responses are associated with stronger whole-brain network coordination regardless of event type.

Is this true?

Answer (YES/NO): NO